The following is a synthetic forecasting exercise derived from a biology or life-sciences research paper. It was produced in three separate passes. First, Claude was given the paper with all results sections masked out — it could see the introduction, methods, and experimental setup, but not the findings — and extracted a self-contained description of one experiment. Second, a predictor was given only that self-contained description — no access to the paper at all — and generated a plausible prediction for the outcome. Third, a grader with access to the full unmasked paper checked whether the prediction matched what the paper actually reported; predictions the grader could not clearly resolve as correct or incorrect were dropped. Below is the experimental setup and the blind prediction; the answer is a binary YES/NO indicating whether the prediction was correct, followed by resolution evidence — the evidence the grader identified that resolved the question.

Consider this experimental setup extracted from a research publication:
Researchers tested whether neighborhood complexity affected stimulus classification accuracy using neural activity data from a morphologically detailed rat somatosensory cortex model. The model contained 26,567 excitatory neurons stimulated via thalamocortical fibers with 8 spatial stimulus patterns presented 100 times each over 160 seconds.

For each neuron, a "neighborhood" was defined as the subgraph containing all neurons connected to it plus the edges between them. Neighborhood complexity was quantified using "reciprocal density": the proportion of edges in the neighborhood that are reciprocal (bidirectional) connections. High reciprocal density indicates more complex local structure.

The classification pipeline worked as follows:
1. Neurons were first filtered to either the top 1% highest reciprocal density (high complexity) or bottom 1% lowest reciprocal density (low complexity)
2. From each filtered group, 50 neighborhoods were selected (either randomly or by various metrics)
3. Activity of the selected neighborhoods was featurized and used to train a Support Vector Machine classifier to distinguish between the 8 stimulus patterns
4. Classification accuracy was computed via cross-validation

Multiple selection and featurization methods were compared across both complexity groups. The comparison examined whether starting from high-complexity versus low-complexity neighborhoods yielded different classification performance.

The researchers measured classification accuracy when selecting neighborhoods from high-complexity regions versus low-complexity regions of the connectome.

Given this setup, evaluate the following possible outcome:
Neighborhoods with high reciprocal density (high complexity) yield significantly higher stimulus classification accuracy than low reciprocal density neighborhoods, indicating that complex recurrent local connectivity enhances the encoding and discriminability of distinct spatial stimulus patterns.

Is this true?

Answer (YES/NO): NO